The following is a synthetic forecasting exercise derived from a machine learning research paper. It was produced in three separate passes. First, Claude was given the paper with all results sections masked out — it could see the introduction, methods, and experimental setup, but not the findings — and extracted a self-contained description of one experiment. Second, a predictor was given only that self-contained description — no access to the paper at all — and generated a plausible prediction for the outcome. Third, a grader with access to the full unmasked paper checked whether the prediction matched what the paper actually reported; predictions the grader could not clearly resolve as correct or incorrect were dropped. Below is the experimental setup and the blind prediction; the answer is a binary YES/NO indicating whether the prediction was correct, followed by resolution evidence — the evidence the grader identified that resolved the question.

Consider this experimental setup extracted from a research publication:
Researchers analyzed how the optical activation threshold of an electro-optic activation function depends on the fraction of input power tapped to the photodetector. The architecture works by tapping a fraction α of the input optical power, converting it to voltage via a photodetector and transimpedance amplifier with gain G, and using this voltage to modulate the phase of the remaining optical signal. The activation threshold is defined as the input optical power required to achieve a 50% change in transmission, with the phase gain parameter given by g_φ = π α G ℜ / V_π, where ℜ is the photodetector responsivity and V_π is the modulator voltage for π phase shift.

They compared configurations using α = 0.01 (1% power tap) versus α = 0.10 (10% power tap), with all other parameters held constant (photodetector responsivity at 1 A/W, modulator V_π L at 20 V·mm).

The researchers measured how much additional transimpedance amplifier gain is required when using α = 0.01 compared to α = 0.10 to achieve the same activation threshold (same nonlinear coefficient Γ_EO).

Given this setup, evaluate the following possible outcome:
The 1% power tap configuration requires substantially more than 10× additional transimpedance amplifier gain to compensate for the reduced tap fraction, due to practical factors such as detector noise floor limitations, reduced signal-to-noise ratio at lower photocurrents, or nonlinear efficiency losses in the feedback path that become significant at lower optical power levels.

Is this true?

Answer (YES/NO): NO